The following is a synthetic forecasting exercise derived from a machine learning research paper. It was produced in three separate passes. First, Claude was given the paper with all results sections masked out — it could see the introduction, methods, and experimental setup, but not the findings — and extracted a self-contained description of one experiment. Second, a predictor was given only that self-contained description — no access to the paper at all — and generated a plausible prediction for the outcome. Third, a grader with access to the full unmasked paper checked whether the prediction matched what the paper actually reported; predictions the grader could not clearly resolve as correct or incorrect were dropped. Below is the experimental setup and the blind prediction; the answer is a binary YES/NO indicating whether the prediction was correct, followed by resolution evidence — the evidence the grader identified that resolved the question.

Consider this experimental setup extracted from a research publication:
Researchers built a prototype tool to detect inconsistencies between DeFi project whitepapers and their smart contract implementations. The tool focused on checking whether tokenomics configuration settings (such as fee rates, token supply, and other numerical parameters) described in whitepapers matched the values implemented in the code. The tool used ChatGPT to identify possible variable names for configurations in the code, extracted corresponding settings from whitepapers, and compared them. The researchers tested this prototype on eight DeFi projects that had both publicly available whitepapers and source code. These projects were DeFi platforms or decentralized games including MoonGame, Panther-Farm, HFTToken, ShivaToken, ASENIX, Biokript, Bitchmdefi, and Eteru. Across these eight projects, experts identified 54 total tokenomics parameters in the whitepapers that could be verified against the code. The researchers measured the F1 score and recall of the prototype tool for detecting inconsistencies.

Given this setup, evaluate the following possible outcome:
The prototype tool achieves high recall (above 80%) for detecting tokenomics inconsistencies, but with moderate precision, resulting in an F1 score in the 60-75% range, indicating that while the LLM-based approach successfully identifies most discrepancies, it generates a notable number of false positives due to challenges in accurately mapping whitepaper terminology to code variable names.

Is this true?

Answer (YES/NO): NO